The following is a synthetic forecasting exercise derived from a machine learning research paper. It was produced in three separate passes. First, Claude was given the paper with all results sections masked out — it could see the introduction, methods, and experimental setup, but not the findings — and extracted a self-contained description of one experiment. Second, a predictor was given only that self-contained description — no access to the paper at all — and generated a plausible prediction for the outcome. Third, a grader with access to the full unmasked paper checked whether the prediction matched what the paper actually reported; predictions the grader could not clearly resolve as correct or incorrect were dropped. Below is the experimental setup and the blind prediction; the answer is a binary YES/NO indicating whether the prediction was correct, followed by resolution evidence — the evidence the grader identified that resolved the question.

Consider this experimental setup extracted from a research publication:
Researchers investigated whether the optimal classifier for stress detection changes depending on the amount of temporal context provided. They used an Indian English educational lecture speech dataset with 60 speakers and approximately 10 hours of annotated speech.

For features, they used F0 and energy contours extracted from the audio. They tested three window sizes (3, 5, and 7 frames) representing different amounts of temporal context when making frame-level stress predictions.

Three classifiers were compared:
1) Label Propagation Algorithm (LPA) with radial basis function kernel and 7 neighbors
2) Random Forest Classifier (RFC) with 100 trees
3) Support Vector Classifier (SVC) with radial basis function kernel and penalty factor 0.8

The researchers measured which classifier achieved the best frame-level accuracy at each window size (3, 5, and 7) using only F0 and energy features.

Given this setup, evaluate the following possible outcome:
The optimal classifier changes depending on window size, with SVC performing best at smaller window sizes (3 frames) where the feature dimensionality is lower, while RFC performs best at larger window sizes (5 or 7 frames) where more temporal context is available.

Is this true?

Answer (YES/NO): NO